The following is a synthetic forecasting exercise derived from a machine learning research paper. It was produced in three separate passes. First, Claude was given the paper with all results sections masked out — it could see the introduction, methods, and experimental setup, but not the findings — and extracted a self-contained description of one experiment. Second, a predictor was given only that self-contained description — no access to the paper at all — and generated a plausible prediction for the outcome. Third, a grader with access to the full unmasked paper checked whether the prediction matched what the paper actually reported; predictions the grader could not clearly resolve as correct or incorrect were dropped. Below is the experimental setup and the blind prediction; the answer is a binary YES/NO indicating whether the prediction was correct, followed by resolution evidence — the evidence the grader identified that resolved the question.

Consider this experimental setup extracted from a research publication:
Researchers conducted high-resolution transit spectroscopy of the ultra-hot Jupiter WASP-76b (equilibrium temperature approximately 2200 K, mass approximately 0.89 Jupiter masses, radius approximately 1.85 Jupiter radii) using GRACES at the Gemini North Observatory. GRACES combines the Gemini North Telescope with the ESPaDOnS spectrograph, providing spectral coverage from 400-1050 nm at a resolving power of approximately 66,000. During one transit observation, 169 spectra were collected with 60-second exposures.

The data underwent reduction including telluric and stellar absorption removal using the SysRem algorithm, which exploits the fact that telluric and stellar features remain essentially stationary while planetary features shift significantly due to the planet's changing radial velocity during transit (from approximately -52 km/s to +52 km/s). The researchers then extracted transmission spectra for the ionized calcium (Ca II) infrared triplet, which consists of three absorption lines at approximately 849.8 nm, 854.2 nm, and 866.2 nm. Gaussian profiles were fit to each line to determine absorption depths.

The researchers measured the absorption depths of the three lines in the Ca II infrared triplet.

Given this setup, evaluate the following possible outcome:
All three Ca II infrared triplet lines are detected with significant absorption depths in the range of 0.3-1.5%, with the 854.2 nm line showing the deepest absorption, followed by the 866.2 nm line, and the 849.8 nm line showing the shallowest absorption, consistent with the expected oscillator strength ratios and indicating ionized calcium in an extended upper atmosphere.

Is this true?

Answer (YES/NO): NO